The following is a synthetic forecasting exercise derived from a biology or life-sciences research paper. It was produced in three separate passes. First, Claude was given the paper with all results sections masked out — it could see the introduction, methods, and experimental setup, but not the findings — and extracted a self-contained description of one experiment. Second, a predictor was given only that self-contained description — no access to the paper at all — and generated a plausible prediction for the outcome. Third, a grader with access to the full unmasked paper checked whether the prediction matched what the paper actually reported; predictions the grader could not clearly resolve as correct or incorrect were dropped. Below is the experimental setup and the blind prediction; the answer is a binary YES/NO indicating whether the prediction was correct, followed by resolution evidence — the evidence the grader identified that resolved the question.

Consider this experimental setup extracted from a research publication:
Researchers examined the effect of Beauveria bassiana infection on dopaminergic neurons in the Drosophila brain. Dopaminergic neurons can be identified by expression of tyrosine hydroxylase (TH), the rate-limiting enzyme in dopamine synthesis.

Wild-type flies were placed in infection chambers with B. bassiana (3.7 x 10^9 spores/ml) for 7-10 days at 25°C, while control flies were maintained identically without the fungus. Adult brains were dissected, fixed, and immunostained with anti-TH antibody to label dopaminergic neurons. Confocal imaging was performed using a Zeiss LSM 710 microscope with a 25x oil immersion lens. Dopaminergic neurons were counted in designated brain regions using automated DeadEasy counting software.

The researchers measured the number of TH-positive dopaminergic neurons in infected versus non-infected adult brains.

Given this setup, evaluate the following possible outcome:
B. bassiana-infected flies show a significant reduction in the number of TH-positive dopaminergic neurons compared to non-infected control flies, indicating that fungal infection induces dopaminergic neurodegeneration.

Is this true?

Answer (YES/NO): YES